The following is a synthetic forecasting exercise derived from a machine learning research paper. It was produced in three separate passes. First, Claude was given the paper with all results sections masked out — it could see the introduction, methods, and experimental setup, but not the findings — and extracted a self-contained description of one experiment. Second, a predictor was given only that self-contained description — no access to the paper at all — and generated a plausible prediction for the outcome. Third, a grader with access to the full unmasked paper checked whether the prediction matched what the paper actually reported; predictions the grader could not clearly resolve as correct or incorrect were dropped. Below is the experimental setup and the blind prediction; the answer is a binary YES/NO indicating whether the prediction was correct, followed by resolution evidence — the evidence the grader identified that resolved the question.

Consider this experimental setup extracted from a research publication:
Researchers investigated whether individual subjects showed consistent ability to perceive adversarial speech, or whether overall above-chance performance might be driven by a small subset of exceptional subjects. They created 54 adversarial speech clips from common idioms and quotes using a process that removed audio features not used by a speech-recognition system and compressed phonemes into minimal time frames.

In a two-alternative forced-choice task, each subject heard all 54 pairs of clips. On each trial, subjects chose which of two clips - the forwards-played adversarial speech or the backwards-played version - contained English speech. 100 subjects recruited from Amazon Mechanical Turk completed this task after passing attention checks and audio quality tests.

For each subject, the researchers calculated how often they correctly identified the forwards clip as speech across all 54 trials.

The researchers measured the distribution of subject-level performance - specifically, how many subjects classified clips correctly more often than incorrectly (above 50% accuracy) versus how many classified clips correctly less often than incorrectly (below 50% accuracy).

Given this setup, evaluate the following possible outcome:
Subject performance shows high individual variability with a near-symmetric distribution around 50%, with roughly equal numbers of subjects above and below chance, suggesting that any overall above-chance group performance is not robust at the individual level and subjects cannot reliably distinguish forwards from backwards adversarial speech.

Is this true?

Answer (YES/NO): NO